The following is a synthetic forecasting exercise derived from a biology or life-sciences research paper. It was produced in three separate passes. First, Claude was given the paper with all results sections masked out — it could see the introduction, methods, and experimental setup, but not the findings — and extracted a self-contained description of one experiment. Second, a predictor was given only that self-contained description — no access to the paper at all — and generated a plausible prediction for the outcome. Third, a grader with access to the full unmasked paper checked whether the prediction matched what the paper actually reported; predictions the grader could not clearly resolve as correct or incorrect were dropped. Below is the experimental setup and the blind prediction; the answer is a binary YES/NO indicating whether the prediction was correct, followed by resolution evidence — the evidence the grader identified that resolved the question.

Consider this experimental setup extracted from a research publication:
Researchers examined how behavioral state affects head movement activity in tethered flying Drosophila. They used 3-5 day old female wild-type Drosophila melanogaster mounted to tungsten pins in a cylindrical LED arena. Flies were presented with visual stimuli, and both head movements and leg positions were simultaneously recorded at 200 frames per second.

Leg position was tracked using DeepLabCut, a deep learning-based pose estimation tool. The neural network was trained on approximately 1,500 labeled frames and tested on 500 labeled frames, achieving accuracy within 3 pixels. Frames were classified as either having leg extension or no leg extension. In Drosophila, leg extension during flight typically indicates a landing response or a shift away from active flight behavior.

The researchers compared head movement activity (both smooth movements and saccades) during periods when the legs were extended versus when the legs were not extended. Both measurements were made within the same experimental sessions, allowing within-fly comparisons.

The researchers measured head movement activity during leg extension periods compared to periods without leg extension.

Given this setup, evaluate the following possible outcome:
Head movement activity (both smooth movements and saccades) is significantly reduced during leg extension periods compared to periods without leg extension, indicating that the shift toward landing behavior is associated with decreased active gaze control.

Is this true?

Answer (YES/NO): YES